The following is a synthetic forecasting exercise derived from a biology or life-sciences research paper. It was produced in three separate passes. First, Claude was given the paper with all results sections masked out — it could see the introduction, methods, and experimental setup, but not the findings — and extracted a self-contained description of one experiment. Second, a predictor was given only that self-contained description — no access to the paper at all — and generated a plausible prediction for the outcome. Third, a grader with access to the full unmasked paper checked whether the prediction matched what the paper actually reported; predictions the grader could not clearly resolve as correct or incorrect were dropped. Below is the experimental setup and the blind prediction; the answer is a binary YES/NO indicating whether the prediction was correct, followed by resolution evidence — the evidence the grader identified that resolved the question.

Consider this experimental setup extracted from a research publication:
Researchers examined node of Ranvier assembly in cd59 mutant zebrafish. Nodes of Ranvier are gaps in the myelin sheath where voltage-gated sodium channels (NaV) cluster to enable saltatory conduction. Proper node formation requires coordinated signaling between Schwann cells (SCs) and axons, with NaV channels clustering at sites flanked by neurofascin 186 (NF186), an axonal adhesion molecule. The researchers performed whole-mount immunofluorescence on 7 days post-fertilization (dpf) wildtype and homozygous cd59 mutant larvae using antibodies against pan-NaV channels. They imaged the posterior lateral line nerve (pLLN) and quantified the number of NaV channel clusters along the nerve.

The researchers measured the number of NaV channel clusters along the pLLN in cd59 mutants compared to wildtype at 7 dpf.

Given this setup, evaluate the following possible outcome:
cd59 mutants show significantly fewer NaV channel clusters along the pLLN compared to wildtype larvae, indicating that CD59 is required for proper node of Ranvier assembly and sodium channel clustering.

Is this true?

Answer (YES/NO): YES